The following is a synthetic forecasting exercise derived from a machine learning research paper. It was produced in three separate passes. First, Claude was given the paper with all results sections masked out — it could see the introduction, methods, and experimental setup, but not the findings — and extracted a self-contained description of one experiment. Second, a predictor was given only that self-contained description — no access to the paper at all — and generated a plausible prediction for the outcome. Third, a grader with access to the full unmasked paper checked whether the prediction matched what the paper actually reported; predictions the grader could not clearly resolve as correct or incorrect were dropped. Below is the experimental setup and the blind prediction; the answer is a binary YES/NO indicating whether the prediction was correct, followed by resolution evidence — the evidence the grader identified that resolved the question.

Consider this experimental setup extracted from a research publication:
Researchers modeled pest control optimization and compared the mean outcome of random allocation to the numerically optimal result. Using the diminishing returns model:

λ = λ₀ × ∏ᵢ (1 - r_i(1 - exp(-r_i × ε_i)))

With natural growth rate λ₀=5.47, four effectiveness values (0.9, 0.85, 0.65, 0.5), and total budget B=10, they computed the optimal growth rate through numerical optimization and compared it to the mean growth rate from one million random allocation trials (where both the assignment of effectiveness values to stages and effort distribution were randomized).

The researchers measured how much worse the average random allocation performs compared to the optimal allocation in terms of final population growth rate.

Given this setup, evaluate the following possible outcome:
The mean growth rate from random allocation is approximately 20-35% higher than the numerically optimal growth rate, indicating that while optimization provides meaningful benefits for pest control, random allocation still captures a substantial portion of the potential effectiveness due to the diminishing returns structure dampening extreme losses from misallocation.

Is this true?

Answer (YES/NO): NO